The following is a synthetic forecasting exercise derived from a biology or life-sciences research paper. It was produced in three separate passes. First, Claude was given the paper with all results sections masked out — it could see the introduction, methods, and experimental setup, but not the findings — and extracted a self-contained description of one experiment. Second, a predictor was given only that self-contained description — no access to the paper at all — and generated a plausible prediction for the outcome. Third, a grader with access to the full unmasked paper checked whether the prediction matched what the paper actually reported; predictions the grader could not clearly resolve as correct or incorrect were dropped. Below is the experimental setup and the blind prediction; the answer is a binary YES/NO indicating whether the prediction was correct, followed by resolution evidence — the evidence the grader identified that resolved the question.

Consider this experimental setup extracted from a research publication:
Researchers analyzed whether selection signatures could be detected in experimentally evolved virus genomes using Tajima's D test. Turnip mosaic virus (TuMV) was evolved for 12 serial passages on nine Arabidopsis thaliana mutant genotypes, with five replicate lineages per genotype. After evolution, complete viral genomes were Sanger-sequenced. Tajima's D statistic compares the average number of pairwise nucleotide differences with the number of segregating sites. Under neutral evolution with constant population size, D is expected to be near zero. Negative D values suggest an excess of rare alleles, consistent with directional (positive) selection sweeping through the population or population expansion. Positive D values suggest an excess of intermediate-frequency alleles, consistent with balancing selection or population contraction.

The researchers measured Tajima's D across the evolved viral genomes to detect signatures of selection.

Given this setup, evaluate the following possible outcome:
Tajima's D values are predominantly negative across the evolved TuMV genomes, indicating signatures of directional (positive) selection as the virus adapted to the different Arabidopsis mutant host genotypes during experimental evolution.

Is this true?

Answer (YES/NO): NO